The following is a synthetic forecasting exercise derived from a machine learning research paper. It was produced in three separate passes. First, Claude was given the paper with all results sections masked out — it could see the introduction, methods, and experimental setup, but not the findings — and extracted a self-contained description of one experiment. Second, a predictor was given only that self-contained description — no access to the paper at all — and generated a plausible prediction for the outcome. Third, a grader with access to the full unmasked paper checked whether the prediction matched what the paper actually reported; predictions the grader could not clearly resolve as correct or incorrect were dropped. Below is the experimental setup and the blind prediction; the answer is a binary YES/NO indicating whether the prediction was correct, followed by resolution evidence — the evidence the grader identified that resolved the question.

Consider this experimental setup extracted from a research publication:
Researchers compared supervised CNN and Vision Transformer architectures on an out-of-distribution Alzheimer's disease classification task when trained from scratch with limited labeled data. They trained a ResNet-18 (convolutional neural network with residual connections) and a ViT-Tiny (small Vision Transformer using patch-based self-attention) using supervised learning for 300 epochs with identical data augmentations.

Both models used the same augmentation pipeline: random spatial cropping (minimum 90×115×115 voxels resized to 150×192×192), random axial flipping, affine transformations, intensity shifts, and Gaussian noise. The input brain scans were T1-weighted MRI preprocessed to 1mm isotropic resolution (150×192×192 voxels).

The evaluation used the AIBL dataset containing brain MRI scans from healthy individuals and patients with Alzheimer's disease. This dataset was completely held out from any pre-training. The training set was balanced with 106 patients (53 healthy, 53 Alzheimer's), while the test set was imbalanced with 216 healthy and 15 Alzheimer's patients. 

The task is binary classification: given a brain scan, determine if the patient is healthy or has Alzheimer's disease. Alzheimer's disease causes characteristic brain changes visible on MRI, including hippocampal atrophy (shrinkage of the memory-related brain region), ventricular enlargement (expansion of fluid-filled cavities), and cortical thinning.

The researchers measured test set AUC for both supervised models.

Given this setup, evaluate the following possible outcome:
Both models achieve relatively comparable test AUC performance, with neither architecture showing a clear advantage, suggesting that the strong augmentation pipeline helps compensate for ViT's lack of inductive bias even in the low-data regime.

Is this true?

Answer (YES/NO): NO